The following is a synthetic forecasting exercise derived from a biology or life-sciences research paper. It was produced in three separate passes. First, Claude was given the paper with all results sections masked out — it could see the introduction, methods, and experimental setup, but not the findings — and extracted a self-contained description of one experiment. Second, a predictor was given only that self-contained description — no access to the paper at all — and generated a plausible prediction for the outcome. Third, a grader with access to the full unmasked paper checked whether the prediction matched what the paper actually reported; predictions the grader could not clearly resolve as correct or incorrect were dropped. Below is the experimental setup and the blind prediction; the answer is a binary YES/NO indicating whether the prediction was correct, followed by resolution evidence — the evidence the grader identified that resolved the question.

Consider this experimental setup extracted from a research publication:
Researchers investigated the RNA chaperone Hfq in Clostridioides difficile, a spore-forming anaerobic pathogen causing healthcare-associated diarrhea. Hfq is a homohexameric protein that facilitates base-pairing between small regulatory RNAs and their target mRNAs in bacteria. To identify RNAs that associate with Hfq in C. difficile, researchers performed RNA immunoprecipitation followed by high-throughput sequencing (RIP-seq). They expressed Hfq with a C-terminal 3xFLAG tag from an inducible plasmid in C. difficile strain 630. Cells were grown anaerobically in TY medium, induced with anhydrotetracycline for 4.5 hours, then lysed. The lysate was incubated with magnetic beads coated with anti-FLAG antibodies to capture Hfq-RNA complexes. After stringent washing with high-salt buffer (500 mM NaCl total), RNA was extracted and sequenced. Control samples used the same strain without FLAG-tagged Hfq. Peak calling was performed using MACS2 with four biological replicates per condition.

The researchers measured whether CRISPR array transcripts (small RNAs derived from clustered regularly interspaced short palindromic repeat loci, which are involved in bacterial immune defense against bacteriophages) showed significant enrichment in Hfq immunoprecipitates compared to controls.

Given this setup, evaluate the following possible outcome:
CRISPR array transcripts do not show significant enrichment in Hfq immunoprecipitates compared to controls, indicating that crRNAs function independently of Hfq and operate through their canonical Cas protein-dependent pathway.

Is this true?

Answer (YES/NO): NO